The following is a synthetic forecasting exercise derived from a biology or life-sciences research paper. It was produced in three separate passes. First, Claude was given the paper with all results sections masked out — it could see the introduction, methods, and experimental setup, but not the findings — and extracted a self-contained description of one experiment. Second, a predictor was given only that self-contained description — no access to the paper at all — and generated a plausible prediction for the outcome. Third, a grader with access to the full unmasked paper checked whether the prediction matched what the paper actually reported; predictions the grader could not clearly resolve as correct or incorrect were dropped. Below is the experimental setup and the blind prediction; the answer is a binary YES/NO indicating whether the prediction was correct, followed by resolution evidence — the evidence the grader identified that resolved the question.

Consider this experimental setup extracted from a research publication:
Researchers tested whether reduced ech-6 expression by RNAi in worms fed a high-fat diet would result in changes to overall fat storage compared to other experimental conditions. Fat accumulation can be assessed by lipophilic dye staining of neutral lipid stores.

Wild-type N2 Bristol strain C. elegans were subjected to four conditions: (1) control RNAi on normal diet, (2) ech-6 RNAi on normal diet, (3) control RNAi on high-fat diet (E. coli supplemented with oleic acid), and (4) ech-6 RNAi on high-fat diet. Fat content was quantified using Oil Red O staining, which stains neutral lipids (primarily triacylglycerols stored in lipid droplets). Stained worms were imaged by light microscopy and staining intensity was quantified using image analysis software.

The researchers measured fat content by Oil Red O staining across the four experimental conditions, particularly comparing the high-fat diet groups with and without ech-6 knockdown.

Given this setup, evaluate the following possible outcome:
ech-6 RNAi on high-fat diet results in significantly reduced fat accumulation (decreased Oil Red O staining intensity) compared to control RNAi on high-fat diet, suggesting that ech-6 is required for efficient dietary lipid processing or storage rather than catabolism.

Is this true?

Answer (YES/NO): NO